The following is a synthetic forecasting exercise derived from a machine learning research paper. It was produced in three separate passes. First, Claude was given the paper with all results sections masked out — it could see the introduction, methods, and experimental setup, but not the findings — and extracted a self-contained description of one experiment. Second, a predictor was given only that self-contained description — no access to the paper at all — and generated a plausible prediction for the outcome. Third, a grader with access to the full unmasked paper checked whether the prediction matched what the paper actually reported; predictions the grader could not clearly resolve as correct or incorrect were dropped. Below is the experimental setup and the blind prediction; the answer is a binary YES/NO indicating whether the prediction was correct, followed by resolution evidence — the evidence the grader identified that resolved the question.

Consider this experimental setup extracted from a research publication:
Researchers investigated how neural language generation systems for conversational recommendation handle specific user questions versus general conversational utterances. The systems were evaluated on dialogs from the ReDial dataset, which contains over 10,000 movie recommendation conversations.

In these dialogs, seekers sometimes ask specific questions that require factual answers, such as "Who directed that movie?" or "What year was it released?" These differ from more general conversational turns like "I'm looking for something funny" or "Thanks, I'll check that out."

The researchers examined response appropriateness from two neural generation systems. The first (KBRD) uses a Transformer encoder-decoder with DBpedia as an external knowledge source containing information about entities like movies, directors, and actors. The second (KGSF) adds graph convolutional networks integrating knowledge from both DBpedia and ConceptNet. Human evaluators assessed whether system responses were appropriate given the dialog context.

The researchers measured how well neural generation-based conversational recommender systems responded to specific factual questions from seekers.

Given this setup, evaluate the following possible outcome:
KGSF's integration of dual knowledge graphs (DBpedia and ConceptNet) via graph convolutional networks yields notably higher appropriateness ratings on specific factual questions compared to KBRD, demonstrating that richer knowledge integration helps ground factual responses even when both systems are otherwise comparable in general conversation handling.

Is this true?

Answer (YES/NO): NO